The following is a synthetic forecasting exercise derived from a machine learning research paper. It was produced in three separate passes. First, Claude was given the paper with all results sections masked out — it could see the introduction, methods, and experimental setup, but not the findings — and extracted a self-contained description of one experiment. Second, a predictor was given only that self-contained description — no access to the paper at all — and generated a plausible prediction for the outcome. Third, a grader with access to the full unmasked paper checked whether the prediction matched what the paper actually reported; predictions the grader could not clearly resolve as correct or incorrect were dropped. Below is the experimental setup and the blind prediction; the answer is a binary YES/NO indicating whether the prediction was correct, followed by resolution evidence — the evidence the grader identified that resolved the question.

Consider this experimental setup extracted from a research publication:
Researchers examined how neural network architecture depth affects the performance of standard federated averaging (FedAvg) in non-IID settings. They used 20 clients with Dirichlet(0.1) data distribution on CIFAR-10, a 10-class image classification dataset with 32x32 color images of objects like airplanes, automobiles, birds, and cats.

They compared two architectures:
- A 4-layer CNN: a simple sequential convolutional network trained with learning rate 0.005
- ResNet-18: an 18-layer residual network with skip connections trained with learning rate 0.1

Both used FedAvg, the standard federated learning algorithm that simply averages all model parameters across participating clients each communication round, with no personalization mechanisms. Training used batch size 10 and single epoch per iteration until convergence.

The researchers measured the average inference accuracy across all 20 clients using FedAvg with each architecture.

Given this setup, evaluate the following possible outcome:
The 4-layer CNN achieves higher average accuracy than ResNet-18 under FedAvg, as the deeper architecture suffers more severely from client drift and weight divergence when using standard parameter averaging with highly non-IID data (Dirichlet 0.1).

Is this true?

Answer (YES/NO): NO